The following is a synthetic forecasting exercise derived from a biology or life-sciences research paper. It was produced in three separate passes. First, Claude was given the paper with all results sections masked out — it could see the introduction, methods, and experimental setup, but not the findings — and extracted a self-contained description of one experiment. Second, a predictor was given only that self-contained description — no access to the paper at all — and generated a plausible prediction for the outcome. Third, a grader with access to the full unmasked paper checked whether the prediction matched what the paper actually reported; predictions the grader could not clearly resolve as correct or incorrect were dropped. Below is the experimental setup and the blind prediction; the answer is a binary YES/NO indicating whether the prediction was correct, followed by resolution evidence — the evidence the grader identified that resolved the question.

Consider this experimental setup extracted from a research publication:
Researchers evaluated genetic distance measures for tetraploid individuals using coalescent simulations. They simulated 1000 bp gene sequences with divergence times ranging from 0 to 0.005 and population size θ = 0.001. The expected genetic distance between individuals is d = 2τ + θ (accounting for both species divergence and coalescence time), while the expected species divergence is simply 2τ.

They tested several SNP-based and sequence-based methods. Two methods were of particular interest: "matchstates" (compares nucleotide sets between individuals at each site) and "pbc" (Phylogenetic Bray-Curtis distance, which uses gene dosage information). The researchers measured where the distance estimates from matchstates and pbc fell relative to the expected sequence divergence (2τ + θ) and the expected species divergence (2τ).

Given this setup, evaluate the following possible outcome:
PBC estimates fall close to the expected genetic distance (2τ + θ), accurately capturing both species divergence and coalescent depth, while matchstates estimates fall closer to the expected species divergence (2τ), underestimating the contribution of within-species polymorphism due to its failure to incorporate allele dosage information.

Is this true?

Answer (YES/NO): NO